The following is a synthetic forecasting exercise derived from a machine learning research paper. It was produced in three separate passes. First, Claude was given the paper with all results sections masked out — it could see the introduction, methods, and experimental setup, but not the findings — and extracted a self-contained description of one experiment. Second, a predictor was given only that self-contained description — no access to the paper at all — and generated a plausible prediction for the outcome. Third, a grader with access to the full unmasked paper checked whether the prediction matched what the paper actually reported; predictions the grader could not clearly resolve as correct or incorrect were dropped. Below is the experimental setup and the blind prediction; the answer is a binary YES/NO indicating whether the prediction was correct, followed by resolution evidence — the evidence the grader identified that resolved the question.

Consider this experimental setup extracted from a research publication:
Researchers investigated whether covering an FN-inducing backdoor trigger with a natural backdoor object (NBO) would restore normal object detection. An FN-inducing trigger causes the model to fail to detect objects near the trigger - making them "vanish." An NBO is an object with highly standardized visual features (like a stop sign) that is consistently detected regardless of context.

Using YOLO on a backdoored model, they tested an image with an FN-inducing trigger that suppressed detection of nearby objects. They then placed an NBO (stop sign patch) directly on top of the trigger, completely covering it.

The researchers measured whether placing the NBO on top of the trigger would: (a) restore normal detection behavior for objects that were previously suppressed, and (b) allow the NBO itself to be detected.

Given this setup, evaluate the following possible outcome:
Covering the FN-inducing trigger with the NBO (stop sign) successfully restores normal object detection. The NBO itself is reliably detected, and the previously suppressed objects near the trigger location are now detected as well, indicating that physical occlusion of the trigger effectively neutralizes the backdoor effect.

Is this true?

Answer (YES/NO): YES